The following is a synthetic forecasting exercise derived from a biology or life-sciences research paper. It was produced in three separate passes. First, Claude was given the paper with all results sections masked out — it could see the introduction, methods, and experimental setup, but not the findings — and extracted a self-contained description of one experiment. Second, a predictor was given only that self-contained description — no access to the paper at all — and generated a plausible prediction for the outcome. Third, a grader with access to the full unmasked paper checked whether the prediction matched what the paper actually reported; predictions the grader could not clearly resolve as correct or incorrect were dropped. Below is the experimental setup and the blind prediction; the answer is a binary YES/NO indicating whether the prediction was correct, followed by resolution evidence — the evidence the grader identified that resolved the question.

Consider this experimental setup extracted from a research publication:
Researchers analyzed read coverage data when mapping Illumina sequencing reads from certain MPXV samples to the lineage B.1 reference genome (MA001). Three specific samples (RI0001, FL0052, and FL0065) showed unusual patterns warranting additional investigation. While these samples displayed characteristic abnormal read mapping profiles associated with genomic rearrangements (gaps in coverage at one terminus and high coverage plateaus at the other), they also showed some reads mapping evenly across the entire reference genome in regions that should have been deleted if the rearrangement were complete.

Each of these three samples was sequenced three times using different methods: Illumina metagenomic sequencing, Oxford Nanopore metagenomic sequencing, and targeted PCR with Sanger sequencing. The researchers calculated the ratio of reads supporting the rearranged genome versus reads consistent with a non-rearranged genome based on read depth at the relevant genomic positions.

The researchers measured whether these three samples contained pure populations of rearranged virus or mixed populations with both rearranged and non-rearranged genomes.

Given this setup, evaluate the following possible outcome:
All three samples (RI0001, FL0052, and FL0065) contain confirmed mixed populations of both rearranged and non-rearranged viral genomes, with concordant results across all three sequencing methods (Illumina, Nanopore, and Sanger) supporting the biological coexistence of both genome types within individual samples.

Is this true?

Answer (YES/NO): NO